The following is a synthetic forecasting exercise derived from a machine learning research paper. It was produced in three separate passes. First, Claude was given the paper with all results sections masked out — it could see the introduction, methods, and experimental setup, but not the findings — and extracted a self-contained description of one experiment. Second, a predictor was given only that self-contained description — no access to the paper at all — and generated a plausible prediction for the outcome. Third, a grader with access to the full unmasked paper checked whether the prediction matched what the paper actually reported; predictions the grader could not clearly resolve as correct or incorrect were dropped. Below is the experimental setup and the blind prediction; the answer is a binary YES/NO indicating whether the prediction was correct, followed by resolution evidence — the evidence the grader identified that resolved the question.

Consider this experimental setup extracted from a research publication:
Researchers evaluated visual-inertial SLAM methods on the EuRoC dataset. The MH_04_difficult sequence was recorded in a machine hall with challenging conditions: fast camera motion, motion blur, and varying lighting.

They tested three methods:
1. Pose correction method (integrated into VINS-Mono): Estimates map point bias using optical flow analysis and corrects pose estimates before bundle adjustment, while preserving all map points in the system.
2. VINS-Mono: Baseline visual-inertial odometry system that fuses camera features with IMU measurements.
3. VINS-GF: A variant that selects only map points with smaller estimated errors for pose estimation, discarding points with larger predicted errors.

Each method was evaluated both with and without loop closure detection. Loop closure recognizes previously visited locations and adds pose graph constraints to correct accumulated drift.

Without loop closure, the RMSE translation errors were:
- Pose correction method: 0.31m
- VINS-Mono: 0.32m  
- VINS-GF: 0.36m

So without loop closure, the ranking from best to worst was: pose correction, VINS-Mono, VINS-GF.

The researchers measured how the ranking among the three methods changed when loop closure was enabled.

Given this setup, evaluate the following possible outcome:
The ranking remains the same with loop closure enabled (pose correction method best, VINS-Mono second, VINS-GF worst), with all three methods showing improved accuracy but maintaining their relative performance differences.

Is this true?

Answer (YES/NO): NO